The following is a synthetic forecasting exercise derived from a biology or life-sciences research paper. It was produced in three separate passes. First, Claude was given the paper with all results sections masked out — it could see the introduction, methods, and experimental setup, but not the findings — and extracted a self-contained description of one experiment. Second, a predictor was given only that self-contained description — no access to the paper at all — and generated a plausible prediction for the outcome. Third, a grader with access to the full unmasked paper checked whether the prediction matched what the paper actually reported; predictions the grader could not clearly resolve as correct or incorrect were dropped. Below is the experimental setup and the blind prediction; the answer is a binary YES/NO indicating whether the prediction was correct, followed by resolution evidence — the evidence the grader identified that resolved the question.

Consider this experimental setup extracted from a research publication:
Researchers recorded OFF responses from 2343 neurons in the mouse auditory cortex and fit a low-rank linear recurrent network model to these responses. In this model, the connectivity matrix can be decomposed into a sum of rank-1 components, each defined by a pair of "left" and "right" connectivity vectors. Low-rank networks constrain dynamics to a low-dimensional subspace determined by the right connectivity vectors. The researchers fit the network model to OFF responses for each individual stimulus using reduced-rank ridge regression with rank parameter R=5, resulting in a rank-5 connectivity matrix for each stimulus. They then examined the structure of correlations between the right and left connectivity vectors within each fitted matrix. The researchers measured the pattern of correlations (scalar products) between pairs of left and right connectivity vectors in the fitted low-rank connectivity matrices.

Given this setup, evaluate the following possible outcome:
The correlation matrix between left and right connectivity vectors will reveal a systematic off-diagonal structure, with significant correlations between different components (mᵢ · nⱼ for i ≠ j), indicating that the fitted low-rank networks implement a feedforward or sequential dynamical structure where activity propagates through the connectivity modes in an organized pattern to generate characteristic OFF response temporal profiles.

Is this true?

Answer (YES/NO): NO